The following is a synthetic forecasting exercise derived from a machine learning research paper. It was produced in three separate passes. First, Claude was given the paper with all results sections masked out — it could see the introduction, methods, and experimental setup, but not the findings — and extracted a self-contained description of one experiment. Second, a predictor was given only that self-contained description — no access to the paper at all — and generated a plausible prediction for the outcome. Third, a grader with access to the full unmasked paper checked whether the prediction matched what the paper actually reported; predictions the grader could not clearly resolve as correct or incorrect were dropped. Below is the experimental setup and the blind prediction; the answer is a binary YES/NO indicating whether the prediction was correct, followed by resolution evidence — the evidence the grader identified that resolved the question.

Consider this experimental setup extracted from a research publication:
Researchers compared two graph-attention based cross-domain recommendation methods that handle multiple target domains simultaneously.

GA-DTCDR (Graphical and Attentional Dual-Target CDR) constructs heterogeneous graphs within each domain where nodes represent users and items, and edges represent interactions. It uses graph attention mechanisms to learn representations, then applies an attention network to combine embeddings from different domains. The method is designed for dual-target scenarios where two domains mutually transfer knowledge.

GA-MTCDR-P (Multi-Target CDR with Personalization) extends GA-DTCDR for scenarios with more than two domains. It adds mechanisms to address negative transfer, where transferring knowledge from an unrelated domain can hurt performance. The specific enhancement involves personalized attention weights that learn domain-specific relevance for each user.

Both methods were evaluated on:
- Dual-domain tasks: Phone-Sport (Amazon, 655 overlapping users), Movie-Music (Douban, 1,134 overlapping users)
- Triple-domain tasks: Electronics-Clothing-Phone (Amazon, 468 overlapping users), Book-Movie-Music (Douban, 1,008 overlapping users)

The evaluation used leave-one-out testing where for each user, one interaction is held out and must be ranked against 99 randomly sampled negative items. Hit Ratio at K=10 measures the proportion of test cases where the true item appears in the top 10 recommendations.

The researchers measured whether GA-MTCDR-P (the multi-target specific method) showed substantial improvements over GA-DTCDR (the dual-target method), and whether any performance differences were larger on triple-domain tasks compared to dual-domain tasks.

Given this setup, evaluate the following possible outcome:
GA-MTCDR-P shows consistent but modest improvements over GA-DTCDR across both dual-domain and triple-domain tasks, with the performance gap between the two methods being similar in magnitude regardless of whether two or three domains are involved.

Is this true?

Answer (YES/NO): NO